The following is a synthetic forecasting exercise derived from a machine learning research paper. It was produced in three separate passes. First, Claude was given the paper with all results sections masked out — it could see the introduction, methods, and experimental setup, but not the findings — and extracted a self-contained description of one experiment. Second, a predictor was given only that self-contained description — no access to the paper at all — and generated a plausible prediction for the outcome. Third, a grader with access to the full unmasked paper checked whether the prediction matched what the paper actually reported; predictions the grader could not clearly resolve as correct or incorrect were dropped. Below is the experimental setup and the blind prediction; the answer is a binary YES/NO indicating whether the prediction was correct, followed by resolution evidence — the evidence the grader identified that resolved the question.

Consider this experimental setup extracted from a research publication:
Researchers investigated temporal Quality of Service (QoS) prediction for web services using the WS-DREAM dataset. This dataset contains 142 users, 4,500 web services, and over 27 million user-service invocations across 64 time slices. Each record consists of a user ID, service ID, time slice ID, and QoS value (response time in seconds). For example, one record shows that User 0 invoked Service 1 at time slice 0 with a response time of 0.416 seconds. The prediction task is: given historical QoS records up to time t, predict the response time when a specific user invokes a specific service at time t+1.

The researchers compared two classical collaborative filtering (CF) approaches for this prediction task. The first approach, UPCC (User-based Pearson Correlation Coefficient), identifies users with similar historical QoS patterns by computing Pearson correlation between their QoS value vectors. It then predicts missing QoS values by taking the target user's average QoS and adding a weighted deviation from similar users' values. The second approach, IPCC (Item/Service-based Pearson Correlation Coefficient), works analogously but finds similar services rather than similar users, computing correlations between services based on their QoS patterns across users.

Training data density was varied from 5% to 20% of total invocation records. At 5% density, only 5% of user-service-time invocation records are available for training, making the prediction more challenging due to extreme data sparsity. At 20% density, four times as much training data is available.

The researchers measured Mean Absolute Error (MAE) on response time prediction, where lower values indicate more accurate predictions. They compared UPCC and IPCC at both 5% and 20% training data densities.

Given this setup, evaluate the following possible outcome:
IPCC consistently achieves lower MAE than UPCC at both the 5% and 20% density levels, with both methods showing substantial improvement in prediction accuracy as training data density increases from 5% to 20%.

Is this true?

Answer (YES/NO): NO